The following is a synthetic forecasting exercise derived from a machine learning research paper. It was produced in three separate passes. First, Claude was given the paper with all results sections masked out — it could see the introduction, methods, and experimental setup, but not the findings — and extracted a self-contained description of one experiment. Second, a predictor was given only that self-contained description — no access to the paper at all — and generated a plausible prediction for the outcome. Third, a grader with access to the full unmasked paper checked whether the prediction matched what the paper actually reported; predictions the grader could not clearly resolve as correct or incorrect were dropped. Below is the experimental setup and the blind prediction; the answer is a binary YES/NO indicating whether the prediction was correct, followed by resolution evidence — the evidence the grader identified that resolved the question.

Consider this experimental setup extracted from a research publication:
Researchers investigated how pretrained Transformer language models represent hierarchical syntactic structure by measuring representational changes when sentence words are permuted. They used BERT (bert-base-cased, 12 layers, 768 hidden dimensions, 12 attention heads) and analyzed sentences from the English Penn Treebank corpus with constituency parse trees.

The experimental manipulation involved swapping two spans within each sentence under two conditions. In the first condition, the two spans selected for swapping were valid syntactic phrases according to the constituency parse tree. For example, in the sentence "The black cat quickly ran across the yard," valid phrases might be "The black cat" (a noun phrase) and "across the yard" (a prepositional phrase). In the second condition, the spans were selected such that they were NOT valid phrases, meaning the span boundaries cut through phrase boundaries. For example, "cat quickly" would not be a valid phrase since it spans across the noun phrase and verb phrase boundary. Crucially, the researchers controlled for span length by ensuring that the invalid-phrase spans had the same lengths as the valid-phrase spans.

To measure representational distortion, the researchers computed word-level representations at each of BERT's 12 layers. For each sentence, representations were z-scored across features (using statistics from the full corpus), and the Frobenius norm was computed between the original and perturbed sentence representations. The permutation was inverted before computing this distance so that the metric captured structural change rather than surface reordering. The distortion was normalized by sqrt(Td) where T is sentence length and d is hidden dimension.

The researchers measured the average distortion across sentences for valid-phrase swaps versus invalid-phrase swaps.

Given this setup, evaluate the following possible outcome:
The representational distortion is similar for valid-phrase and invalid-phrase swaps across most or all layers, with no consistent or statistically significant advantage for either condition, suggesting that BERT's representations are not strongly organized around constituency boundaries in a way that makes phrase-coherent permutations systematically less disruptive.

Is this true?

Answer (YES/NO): NO